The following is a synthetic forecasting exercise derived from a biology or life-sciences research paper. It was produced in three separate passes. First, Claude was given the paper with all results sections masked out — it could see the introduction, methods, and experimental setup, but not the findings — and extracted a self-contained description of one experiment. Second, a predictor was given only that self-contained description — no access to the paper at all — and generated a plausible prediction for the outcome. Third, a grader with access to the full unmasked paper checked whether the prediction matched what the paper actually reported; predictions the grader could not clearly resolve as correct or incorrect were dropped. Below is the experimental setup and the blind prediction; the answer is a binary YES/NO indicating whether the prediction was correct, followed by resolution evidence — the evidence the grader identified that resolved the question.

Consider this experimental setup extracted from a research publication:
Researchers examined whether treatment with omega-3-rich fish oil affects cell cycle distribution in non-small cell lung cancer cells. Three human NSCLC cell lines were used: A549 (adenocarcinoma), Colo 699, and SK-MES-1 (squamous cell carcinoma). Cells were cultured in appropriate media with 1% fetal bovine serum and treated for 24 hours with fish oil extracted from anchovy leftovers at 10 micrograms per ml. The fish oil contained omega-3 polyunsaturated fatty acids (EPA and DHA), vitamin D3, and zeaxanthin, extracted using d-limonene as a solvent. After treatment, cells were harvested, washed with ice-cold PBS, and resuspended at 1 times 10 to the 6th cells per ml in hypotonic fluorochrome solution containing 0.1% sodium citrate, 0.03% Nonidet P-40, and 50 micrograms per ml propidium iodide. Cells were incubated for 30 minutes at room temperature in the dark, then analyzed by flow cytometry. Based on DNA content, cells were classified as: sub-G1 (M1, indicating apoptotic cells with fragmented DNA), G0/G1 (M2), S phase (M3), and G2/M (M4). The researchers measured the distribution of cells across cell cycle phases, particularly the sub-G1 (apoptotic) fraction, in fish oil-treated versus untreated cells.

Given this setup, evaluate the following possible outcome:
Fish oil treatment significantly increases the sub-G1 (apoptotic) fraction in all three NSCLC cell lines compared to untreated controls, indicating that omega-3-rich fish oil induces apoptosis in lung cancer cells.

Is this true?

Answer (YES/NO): NO